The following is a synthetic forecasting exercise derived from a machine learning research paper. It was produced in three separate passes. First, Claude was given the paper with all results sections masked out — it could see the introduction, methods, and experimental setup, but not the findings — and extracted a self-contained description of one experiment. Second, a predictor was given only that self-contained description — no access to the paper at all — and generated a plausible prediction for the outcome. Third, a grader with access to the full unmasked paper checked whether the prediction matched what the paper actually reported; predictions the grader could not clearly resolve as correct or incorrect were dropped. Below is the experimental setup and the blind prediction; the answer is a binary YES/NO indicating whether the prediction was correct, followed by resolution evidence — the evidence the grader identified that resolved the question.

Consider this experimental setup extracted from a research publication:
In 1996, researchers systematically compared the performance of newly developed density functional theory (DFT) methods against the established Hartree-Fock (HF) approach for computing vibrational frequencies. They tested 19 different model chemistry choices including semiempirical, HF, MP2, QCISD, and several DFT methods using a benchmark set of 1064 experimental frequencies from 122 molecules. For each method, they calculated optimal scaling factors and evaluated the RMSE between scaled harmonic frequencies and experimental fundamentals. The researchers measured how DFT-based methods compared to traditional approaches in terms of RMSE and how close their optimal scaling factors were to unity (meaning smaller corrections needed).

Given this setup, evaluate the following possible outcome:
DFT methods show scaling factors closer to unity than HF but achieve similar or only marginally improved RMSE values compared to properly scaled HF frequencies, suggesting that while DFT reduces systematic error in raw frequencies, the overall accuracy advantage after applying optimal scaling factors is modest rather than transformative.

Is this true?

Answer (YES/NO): NO